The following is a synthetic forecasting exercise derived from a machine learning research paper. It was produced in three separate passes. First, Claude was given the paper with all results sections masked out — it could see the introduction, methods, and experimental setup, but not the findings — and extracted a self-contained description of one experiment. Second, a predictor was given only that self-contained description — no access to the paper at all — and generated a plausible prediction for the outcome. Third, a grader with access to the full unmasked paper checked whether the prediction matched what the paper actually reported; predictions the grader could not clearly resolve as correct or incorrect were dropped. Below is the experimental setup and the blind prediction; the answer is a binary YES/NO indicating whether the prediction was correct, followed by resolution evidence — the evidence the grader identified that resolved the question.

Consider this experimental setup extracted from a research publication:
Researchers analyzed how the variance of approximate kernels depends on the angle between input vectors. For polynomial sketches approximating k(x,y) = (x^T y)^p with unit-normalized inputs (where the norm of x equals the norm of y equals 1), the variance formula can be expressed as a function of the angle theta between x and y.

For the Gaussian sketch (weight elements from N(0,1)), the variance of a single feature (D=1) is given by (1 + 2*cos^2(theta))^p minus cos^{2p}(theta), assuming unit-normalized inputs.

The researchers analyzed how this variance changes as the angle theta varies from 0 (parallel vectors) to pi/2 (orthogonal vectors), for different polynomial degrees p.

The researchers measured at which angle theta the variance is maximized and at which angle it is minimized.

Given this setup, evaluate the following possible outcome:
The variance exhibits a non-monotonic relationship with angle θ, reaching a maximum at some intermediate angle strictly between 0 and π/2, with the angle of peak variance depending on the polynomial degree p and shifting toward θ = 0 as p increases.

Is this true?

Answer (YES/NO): NO